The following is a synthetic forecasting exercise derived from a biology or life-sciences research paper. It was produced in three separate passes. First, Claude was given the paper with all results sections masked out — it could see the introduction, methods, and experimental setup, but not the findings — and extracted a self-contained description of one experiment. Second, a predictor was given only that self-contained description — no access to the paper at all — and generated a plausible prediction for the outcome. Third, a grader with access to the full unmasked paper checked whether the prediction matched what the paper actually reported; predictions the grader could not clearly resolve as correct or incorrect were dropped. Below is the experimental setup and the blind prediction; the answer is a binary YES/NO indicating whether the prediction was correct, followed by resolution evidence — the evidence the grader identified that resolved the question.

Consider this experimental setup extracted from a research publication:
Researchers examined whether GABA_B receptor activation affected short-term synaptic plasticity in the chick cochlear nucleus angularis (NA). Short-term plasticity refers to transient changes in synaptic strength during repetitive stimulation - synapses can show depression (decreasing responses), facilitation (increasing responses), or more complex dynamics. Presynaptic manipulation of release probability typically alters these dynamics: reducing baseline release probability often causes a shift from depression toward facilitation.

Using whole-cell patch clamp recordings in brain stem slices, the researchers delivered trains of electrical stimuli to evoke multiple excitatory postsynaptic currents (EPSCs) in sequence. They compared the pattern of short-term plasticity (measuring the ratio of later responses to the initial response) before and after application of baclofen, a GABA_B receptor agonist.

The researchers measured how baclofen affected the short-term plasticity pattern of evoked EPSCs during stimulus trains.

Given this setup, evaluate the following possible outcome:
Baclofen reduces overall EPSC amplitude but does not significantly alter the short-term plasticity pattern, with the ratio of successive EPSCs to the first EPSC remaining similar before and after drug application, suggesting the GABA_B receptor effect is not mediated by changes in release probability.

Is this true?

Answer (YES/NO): NO